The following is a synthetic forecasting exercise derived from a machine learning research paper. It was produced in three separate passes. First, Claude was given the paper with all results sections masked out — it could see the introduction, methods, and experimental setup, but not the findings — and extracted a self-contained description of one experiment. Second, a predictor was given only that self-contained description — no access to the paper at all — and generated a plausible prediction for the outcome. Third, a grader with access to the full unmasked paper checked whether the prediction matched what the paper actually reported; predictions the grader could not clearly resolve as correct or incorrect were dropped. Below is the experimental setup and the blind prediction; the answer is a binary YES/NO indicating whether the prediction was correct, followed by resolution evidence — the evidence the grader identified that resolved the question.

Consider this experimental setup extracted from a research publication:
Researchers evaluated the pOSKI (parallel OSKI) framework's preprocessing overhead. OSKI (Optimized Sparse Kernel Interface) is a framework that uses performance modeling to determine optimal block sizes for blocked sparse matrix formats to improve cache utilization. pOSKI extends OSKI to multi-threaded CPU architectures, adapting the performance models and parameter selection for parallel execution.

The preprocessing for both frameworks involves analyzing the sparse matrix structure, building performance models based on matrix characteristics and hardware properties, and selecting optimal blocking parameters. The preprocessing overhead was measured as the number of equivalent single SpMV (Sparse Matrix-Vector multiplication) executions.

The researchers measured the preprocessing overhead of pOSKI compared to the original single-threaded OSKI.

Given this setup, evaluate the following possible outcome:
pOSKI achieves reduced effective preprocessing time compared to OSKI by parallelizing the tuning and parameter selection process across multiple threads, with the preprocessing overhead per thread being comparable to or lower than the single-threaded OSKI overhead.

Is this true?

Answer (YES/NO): NO